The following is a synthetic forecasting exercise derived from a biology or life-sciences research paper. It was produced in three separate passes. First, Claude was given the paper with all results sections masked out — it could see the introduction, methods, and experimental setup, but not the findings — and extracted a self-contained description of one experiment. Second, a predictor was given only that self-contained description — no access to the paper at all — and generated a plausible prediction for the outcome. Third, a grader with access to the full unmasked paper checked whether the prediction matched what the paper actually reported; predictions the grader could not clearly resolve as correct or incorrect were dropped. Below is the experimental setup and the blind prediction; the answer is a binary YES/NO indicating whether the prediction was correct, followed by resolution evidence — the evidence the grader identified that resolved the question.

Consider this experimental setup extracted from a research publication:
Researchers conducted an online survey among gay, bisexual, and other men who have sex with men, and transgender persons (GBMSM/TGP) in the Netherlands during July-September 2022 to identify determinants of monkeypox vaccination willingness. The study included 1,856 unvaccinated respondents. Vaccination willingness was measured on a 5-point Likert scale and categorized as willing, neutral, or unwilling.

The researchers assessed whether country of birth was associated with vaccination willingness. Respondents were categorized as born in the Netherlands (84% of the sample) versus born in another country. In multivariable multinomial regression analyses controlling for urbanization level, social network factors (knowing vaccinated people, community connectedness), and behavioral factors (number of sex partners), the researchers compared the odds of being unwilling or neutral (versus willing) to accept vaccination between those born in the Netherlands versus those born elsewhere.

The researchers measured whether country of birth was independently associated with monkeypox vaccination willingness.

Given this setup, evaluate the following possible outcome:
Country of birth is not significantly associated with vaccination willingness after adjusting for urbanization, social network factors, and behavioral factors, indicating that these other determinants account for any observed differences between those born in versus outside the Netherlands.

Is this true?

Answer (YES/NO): NO